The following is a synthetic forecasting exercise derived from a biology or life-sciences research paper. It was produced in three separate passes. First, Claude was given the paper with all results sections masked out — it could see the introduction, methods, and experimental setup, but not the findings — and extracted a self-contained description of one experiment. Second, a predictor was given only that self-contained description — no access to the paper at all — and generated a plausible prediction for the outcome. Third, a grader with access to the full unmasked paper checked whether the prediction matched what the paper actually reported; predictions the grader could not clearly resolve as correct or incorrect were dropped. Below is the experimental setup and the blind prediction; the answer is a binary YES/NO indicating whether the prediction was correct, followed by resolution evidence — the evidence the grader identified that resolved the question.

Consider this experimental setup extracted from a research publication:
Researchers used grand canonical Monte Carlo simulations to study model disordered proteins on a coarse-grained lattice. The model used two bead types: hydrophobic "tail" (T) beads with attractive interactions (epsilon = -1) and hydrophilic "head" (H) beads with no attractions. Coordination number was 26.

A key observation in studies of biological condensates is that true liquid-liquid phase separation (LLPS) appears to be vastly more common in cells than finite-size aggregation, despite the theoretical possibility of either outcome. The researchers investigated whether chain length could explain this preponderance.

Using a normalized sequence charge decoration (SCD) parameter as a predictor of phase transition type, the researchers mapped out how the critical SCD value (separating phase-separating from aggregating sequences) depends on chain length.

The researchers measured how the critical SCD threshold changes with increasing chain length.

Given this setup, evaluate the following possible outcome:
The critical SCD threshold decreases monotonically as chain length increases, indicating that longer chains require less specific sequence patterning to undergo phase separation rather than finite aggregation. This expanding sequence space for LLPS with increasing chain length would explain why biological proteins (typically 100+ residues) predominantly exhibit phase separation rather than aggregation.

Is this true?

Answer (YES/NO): YES